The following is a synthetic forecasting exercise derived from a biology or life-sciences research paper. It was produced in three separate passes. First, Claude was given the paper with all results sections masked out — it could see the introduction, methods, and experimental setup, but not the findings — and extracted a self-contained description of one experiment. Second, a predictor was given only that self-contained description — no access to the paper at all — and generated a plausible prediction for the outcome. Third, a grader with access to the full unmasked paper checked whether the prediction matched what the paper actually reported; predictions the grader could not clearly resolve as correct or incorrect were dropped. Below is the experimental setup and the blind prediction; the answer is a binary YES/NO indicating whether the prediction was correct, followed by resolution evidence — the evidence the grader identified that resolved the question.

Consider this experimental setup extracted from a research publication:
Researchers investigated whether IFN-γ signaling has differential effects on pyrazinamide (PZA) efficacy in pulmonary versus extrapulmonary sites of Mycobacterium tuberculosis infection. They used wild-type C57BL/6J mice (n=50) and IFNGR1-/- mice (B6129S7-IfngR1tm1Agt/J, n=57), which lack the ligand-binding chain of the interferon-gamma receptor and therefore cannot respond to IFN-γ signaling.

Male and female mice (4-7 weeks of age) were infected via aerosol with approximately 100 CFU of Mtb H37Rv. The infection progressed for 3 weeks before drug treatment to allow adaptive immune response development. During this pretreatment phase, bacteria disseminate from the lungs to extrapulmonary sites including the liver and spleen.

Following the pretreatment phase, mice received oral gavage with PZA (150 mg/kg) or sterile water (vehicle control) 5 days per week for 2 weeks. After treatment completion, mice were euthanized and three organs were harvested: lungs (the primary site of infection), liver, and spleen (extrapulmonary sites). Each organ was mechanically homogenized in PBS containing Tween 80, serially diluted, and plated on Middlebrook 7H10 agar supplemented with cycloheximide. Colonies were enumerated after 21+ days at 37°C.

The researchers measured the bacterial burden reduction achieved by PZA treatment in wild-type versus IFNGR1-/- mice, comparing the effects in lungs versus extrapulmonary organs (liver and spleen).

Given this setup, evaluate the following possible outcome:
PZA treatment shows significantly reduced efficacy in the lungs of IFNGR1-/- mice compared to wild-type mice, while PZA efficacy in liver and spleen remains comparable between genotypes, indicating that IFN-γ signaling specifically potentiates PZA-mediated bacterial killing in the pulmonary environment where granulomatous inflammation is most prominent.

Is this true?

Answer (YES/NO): NO